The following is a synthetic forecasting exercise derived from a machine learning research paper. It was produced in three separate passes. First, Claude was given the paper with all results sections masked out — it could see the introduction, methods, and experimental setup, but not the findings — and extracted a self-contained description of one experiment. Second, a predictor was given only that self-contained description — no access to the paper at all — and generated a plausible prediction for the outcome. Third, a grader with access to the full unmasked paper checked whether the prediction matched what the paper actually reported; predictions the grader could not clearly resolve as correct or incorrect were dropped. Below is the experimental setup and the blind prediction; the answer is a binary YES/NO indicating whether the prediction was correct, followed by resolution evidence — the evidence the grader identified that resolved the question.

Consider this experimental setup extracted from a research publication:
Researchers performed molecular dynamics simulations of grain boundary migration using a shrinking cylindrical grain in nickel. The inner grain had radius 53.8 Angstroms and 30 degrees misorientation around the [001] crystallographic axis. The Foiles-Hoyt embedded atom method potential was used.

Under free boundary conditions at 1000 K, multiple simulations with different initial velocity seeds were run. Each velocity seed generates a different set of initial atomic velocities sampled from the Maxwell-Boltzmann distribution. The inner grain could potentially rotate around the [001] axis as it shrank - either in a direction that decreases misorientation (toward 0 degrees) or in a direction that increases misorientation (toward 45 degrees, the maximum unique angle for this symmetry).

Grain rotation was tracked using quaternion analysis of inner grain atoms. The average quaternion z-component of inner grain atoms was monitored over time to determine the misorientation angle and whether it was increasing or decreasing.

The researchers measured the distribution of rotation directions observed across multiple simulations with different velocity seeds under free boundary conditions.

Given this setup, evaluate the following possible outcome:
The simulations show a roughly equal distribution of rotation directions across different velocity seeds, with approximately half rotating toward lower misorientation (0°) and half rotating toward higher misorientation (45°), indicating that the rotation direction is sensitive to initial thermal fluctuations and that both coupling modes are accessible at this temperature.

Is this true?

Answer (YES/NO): NO